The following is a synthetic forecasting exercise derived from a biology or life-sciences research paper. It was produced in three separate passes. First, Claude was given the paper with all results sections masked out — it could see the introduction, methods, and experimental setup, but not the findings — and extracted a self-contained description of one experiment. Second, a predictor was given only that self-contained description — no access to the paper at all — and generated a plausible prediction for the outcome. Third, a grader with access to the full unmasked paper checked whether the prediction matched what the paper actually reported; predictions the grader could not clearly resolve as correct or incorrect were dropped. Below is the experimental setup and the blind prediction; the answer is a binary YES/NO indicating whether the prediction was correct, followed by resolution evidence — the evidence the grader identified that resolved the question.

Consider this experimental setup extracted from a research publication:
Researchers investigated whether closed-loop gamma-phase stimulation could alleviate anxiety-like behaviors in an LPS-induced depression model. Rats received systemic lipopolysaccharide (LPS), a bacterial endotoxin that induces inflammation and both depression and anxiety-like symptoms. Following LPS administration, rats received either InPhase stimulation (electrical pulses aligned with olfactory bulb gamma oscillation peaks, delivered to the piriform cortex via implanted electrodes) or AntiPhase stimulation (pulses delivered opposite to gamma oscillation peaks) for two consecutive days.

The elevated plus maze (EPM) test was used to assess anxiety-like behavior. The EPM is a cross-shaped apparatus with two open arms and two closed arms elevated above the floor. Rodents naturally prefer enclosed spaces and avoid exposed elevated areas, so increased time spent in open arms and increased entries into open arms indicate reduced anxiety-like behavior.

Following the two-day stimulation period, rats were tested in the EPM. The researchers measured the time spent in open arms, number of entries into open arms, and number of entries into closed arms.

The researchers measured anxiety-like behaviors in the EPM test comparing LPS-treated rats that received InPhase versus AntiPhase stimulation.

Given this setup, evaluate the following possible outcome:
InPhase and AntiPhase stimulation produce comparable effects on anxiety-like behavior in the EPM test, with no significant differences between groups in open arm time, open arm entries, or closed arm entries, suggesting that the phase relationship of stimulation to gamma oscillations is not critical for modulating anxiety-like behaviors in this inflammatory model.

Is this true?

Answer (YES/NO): NO